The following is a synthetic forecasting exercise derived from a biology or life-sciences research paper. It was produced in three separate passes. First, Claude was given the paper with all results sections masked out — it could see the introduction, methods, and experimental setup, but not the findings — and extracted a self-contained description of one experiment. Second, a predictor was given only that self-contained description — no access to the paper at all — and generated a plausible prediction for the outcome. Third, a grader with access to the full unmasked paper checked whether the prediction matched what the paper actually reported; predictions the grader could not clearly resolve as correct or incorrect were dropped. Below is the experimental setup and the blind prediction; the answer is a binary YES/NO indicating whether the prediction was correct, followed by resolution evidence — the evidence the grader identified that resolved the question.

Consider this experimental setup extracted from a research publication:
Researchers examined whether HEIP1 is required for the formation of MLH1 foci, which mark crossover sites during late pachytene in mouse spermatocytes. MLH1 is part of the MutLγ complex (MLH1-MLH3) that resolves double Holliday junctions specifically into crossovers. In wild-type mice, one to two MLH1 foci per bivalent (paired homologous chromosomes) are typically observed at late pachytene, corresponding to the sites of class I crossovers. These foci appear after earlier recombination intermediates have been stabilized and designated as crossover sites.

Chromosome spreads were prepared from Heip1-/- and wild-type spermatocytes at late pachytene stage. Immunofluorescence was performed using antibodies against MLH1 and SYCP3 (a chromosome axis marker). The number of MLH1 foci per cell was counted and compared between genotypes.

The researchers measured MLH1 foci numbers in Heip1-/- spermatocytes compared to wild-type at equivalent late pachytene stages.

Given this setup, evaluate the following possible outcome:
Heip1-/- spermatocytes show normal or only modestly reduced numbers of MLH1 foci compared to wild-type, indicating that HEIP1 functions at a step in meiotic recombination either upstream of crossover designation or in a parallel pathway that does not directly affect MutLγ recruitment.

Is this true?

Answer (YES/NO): NO